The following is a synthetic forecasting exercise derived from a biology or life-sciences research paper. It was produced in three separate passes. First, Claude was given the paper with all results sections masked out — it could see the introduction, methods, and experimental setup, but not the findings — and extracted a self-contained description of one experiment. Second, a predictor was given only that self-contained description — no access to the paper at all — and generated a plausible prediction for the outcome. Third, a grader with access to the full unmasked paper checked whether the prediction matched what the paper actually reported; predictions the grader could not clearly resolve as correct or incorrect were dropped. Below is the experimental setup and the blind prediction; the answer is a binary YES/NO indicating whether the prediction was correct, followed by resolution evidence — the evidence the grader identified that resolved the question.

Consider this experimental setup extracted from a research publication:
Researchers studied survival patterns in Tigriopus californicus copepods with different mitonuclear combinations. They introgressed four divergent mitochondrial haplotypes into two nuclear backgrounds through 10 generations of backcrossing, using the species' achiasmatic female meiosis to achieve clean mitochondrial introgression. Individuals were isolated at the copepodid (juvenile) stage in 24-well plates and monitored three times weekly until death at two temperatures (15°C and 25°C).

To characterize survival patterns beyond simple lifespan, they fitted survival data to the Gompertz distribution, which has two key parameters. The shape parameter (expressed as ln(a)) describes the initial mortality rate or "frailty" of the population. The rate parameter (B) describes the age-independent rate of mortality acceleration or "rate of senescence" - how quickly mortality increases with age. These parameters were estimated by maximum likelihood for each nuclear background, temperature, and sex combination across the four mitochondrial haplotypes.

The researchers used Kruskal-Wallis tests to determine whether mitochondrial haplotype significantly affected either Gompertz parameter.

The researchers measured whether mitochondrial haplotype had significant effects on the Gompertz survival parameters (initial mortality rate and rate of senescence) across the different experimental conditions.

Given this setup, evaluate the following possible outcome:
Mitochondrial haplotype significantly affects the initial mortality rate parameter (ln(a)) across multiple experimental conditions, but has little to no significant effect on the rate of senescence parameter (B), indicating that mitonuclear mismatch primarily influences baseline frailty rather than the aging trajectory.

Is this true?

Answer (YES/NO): NO